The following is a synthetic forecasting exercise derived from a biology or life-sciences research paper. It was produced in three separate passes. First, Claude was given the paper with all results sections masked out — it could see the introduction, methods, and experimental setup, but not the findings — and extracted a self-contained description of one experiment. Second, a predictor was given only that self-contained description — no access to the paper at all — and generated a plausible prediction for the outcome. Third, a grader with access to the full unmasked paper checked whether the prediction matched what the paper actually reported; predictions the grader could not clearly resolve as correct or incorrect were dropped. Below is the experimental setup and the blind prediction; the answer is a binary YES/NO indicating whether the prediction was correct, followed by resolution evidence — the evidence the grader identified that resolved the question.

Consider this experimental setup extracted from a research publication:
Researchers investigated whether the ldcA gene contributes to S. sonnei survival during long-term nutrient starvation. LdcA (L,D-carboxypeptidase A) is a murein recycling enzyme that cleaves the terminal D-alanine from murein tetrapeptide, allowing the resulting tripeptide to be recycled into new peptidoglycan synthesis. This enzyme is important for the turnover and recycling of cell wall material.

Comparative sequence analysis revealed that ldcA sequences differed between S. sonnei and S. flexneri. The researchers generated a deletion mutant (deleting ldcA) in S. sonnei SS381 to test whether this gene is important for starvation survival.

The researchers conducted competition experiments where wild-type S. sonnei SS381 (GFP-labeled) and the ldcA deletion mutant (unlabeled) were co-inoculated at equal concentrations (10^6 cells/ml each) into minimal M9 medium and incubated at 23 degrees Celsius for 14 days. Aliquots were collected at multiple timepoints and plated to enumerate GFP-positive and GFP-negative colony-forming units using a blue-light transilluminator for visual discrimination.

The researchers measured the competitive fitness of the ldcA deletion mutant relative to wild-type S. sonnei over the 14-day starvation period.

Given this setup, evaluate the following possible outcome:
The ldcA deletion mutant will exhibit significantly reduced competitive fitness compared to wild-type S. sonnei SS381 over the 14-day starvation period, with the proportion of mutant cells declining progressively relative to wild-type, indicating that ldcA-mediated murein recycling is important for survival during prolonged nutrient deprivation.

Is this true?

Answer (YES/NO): YES